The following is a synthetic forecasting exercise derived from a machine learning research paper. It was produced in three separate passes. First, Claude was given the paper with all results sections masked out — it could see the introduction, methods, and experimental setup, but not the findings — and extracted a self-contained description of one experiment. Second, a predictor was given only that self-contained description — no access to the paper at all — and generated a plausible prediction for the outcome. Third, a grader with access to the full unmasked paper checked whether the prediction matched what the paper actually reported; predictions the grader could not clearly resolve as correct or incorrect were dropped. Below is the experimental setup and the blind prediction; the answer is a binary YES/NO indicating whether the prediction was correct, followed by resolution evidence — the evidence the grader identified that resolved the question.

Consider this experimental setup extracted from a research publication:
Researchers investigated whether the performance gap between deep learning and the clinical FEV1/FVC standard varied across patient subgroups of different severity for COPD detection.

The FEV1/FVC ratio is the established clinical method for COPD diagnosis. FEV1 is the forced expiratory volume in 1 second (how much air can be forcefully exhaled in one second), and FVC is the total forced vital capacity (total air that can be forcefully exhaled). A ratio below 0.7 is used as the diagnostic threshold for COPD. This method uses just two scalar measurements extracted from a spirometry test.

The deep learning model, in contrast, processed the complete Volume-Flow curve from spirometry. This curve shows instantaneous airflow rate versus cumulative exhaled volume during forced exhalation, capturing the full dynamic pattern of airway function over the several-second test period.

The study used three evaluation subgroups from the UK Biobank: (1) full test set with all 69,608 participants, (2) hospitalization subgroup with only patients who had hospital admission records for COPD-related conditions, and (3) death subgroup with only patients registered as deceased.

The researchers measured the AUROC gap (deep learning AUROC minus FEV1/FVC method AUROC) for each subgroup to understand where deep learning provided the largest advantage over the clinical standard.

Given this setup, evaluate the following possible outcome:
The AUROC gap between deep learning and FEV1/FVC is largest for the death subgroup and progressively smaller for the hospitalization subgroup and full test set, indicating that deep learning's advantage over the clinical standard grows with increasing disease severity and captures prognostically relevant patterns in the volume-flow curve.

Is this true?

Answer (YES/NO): NO